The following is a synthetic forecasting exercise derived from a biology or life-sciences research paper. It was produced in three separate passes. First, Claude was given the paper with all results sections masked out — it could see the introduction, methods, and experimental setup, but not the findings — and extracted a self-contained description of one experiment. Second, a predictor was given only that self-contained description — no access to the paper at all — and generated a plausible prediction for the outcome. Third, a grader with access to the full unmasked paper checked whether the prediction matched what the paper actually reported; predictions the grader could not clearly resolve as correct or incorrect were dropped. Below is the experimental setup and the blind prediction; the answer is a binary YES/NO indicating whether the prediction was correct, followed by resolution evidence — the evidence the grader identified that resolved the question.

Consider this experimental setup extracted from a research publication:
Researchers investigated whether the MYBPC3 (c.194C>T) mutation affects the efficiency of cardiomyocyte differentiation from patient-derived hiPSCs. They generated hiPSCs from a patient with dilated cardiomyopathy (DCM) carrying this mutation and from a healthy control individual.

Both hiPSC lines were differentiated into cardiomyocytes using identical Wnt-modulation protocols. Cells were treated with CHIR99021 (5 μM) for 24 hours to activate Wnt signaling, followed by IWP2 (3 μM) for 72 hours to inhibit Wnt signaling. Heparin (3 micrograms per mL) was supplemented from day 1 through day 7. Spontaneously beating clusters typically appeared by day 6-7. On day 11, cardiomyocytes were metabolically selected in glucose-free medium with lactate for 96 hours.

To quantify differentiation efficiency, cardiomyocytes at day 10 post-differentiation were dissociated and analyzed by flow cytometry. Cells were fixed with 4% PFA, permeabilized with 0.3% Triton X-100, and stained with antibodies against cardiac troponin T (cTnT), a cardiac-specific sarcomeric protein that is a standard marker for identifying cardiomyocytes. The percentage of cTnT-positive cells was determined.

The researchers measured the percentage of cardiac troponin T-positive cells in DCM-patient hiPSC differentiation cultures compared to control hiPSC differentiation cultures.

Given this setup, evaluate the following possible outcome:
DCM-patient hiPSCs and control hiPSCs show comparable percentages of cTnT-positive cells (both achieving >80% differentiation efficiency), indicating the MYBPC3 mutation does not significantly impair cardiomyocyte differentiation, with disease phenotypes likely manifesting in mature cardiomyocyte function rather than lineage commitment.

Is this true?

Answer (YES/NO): YES